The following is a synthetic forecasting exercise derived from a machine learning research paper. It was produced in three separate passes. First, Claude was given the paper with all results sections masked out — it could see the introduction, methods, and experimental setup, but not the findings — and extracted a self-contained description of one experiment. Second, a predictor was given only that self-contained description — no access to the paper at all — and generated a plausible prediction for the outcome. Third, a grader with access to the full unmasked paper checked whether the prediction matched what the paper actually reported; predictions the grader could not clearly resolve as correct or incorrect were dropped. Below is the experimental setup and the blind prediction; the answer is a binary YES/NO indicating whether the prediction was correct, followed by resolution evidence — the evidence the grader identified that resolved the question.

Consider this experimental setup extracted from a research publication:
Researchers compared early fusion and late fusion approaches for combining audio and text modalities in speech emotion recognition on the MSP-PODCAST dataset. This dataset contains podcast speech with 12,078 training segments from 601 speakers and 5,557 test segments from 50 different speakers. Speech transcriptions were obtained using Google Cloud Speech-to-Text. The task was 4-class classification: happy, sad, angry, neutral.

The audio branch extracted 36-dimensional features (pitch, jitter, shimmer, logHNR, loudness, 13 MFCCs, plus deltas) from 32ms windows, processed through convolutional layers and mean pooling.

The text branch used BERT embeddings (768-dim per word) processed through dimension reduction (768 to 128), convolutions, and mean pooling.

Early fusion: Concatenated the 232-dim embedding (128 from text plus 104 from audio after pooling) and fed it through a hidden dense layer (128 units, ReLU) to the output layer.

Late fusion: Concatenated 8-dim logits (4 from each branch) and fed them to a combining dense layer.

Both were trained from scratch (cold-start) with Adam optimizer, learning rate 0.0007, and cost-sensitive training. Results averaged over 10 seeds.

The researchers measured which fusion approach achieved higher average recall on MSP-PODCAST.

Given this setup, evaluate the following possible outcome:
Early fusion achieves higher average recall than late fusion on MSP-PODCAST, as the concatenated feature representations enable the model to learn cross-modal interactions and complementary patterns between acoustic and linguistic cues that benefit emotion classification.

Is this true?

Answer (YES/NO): YES